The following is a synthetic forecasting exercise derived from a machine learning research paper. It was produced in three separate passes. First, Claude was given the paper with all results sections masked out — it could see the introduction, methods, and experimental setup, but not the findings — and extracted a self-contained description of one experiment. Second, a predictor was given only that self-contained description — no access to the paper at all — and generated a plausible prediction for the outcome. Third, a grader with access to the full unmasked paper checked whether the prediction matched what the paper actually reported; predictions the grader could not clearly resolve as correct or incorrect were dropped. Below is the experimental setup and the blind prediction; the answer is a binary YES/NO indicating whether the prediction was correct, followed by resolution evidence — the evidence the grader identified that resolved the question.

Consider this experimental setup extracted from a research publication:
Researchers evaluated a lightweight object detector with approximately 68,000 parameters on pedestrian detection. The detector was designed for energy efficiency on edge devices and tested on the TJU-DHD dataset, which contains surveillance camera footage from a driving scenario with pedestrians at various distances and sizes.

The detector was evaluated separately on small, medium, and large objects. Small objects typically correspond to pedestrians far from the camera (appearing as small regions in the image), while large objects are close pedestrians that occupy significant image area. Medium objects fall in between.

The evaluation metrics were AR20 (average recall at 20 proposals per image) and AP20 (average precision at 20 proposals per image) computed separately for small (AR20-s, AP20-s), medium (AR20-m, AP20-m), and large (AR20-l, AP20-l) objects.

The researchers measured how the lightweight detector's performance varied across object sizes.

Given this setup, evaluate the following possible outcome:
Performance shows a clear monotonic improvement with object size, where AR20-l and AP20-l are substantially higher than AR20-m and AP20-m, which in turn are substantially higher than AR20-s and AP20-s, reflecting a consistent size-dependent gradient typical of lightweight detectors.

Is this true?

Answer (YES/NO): NO